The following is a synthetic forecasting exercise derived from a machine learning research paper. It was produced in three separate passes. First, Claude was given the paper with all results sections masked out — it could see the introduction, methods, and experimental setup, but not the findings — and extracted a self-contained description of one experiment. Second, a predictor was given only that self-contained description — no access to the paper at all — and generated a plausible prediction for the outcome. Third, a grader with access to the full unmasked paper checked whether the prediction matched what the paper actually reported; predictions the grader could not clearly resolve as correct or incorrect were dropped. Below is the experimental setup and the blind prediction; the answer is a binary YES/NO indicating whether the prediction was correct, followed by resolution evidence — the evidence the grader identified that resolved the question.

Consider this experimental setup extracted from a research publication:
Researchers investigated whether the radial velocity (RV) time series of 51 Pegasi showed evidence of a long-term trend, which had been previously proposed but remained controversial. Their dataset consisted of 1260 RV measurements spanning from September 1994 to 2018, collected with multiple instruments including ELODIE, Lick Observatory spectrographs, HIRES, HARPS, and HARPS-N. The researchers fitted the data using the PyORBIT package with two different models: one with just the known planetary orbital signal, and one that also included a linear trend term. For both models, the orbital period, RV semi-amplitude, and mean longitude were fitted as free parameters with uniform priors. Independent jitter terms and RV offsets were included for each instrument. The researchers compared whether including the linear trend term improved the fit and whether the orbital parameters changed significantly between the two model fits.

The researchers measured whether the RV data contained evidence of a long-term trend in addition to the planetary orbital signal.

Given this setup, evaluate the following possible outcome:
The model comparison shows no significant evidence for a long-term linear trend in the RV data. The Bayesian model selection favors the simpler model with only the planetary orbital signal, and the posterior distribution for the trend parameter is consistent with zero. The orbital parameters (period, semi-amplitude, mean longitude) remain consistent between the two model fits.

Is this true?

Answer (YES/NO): YES